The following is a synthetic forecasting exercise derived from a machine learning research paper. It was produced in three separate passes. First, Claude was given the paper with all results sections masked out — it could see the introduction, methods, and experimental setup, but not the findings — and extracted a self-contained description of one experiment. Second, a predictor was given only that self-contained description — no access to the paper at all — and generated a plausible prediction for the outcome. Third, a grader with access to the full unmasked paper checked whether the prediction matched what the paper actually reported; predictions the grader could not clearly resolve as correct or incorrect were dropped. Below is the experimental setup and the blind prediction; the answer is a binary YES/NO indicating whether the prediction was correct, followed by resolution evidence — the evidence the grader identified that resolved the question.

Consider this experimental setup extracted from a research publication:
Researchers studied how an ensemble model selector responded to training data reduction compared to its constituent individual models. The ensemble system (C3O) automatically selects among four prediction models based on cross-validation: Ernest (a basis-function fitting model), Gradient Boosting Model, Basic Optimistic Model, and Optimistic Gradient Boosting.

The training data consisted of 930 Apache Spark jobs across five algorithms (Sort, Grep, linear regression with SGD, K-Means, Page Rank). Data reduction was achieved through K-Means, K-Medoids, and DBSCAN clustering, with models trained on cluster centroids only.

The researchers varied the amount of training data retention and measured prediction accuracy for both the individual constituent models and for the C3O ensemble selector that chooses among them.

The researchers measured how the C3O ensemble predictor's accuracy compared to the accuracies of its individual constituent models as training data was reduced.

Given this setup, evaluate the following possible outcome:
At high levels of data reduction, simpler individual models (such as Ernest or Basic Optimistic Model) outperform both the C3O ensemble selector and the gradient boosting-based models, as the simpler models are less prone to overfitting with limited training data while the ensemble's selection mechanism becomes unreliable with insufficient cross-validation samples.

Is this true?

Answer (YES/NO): NO